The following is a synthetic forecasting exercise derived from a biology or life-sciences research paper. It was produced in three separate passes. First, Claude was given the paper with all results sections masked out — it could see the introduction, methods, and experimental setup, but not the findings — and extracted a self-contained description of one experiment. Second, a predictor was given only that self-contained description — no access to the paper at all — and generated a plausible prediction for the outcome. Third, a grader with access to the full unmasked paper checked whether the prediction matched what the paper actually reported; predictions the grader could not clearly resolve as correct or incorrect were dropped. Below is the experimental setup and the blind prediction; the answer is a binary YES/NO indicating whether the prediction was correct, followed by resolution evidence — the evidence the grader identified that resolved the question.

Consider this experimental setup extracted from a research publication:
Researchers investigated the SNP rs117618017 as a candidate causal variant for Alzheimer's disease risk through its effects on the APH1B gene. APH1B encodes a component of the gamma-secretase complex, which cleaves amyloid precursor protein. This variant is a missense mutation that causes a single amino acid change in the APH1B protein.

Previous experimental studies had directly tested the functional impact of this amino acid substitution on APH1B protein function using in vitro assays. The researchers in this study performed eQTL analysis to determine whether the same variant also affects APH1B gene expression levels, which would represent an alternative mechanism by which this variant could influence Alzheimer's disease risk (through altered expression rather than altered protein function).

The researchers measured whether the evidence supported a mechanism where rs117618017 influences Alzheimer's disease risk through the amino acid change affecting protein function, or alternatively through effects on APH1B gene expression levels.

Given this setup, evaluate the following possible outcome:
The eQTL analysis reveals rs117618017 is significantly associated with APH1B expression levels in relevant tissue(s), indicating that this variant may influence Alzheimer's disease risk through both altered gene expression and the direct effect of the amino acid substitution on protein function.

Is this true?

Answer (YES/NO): NO